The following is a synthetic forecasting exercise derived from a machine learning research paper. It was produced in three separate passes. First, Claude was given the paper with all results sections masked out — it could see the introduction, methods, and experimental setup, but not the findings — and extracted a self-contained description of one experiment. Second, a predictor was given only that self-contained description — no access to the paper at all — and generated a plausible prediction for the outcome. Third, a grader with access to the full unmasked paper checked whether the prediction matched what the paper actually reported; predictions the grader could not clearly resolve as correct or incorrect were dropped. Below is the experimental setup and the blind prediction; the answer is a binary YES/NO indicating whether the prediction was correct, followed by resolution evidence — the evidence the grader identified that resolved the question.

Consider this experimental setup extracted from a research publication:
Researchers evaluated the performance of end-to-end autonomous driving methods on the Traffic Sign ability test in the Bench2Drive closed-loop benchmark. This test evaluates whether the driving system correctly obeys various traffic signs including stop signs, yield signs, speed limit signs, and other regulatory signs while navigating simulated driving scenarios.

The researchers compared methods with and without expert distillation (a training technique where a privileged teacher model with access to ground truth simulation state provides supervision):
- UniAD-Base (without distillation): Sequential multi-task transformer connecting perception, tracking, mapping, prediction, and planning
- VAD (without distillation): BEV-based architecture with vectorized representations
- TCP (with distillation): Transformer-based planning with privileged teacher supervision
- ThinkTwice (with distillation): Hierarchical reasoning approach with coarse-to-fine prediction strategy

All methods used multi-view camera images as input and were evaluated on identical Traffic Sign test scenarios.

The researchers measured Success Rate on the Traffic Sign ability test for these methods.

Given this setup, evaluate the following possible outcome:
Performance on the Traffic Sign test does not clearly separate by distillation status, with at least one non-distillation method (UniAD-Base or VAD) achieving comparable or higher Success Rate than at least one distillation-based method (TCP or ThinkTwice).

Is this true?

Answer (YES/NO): YES